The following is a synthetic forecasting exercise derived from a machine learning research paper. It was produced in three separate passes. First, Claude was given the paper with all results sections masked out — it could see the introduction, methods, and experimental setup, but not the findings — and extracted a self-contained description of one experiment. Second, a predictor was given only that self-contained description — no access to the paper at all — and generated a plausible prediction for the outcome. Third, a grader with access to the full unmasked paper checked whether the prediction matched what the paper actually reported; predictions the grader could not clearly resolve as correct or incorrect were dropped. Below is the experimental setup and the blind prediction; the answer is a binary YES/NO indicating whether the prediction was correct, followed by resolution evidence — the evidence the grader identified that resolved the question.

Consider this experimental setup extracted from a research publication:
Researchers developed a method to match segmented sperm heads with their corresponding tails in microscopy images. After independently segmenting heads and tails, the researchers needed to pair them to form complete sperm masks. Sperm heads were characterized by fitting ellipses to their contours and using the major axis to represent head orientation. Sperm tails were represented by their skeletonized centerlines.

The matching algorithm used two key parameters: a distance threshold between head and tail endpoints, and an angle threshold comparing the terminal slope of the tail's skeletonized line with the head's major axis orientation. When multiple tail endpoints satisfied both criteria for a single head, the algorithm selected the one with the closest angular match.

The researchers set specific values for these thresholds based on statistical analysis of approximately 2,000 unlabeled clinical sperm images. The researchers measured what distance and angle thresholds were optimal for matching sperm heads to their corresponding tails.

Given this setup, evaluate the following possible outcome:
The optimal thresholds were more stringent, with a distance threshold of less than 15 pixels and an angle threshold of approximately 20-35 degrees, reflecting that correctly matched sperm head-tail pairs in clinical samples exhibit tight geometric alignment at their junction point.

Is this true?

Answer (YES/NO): NO